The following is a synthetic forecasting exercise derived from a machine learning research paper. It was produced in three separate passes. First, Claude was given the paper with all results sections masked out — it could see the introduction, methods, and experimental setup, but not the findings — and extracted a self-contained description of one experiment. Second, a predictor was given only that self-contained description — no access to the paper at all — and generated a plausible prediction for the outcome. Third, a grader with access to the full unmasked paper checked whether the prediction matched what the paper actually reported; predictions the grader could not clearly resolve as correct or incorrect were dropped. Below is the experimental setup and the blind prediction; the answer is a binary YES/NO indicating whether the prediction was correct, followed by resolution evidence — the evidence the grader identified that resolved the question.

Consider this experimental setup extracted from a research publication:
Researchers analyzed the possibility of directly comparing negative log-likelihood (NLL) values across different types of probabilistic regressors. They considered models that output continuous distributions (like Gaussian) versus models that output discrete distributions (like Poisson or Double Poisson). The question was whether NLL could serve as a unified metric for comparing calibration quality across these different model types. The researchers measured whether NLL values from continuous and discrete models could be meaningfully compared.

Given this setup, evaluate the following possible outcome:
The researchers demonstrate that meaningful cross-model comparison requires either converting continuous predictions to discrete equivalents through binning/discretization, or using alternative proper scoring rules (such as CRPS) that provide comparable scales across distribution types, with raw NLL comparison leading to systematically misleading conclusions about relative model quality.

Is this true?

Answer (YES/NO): NO